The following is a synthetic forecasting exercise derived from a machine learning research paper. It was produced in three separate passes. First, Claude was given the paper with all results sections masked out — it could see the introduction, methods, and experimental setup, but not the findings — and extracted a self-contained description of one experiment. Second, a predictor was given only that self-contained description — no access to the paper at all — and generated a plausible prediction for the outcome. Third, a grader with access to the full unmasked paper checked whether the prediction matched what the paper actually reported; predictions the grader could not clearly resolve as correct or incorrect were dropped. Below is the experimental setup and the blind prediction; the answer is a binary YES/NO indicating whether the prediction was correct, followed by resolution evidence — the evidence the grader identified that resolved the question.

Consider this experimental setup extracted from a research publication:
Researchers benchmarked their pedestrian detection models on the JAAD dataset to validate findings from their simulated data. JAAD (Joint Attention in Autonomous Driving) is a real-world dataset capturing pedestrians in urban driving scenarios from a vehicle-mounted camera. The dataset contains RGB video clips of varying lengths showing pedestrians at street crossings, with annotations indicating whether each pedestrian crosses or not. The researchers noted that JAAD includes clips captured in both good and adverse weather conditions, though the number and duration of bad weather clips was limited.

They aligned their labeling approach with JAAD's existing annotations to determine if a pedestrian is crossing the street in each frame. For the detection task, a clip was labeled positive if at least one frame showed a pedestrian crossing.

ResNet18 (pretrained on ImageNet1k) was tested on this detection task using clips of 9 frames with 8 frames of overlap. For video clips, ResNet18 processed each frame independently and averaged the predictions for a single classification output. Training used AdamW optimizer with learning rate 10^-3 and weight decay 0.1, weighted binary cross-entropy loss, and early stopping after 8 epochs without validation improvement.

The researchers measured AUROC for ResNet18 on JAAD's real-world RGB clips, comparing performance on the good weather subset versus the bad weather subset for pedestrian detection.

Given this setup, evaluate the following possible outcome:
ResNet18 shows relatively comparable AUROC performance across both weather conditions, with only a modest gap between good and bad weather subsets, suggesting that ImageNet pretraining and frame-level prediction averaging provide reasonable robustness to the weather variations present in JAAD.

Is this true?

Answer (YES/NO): NO